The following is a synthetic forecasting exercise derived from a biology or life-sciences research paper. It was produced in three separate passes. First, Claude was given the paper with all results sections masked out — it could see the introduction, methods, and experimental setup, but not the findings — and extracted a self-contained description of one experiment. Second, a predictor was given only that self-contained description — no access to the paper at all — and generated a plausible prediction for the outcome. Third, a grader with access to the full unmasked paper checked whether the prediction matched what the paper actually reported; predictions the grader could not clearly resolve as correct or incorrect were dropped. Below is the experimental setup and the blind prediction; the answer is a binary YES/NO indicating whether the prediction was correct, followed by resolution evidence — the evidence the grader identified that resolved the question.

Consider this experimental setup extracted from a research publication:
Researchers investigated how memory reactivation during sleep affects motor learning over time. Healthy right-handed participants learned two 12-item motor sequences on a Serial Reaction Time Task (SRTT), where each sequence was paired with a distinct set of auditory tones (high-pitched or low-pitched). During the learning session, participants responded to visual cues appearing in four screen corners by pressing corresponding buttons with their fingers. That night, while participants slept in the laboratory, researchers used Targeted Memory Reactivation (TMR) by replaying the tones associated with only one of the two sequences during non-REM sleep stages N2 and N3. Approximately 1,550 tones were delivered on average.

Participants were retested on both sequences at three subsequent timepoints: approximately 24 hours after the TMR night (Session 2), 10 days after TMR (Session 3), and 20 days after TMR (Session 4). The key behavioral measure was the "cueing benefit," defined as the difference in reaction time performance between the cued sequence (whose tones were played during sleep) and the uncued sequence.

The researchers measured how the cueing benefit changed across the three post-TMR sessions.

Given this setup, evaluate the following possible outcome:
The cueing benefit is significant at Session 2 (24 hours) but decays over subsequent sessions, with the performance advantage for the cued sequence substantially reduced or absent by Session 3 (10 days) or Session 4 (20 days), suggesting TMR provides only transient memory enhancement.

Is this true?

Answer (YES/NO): NO